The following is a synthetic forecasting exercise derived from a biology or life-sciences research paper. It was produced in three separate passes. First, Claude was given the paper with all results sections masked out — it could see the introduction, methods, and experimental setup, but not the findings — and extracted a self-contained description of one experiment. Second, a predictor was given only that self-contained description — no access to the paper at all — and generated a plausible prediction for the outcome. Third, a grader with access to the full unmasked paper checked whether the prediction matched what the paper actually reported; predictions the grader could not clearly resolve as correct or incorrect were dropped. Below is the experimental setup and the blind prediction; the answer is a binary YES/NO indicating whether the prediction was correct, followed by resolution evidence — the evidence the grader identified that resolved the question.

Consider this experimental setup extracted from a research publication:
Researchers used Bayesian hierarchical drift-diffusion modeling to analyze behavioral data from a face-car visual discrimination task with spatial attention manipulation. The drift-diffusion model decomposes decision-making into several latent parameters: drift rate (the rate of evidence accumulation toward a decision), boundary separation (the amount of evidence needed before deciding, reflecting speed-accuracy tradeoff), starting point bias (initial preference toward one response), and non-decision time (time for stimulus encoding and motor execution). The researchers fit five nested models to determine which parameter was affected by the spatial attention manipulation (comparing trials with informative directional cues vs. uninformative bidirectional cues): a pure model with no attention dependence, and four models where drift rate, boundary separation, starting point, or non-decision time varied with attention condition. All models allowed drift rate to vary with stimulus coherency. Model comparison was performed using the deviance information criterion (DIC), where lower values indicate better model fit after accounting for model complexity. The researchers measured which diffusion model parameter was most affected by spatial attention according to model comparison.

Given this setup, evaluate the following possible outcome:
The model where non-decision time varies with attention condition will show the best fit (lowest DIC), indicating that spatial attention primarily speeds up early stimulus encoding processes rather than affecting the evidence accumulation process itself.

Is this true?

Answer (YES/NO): YES